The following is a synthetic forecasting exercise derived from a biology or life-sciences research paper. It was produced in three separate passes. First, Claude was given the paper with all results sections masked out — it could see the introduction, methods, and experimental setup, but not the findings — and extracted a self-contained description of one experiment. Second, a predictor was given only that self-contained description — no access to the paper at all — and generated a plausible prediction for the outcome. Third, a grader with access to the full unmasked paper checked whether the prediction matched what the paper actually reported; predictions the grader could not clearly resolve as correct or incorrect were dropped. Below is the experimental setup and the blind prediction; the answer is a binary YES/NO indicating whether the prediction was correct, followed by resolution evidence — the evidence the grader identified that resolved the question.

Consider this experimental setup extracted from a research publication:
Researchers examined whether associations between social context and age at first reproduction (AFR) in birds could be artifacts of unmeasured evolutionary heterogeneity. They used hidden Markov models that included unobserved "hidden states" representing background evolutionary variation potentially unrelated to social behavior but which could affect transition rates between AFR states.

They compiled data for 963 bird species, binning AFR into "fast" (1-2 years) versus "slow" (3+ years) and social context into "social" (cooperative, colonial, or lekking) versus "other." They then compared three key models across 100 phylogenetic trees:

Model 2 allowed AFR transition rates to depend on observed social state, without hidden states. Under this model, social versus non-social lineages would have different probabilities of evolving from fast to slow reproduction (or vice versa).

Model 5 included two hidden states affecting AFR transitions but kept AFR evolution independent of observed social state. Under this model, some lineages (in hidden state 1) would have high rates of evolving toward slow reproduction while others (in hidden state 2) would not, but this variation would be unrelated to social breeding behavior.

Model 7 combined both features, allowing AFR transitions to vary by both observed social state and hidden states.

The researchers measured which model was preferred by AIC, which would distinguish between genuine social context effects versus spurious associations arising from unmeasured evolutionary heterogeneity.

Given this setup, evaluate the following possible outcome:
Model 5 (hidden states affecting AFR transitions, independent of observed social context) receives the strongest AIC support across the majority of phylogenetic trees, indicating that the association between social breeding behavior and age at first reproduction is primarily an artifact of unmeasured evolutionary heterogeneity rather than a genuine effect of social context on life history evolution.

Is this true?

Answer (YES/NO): NO